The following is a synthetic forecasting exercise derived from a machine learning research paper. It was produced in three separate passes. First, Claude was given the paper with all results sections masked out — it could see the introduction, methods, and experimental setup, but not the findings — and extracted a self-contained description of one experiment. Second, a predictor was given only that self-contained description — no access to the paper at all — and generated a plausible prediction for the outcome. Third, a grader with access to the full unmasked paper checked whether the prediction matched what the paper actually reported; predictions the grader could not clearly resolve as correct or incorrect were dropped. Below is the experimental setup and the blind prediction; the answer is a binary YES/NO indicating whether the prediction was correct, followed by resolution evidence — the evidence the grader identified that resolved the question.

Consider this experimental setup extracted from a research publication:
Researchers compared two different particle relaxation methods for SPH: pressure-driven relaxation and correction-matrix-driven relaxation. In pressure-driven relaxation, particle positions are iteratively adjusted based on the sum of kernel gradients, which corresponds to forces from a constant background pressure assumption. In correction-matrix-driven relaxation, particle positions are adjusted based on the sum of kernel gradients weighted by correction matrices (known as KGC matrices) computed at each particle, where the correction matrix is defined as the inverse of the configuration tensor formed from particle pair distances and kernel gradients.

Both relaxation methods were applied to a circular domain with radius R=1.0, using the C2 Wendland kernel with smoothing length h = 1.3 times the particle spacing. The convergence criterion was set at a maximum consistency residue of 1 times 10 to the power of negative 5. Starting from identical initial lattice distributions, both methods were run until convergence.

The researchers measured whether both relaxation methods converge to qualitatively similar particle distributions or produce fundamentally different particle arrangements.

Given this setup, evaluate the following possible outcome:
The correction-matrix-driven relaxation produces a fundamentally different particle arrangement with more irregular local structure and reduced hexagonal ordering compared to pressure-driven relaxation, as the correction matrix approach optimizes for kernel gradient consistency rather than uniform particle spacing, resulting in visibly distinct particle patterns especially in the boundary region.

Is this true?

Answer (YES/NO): NO